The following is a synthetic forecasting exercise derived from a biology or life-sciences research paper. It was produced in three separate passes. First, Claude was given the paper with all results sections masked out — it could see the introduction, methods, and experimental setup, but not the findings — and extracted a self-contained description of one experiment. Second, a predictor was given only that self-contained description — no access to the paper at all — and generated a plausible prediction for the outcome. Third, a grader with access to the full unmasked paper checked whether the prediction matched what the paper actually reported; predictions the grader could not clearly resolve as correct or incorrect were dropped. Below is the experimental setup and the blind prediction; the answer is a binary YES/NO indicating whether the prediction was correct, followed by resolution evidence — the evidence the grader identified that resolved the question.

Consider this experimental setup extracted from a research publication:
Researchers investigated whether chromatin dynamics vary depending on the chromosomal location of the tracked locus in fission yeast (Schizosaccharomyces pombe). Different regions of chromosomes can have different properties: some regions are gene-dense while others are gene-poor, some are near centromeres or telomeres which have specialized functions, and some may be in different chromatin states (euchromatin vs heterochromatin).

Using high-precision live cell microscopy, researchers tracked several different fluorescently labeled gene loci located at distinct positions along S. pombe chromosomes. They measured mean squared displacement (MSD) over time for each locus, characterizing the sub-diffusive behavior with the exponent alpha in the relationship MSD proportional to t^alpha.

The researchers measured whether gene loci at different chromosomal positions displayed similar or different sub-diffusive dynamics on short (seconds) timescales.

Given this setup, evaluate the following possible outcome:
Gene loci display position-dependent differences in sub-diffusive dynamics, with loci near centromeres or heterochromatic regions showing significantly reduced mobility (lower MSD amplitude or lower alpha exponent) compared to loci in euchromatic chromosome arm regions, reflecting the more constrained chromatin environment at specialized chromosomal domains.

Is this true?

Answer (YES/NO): NO